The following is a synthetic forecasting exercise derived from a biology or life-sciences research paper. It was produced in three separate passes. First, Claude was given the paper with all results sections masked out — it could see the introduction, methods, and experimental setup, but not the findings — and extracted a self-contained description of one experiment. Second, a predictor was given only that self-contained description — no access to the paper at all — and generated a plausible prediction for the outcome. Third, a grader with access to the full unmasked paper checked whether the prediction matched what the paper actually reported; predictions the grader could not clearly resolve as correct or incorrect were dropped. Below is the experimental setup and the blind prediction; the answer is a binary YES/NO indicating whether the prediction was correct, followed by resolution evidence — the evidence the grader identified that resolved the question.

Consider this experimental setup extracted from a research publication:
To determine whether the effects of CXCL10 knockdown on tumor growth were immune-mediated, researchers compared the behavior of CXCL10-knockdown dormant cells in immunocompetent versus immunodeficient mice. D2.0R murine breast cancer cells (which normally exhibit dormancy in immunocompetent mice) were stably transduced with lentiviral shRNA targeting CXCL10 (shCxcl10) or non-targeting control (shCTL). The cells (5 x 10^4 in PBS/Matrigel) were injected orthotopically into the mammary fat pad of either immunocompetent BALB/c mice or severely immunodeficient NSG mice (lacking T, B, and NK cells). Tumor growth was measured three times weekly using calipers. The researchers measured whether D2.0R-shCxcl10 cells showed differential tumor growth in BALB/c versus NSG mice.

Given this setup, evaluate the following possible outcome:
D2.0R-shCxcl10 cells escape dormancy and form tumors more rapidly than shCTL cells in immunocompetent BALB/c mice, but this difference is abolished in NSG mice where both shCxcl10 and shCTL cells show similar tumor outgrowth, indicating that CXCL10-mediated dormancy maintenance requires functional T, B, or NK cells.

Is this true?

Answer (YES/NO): YES